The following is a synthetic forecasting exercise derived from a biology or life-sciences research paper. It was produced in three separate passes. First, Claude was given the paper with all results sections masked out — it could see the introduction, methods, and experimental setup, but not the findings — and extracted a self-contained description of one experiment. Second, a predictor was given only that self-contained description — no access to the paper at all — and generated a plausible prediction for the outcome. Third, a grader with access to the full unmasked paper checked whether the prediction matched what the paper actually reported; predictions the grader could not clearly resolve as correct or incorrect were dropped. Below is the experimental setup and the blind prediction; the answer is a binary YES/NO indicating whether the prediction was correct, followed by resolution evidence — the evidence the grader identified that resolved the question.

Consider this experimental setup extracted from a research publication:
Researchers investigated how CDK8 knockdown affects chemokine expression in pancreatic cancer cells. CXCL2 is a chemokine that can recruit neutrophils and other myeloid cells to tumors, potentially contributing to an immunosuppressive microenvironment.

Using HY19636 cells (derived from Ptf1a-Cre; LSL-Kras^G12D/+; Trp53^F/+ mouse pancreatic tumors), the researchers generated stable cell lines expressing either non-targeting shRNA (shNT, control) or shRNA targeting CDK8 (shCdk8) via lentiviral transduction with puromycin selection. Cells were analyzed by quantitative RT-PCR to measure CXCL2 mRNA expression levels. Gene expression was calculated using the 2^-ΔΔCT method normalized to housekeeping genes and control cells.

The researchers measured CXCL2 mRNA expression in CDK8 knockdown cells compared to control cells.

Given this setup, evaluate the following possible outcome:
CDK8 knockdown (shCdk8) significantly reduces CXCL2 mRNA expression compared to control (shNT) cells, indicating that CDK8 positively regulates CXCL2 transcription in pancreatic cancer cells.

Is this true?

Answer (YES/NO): YES